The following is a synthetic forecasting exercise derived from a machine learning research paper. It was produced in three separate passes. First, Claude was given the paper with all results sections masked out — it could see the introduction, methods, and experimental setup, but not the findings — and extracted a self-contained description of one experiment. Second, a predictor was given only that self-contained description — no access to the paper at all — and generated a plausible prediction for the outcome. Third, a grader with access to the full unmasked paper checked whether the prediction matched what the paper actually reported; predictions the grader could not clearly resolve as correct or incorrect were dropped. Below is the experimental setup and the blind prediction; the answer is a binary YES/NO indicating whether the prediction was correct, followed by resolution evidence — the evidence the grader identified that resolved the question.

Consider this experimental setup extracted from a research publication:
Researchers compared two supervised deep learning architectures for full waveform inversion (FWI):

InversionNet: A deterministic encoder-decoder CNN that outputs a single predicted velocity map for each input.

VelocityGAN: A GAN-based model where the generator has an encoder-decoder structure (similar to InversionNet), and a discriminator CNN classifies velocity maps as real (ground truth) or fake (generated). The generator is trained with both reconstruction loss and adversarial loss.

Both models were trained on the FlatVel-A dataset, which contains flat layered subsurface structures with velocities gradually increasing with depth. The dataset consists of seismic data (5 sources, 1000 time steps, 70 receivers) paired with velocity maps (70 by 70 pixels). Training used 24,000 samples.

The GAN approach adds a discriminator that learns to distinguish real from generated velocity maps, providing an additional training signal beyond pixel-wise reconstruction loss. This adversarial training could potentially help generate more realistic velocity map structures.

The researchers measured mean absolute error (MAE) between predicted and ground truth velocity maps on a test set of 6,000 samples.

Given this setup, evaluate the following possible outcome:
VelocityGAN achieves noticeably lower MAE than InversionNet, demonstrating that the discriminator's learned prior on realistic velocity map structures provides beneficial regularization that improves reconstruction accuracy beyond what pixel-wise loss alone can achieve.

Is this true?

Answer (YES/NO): NO